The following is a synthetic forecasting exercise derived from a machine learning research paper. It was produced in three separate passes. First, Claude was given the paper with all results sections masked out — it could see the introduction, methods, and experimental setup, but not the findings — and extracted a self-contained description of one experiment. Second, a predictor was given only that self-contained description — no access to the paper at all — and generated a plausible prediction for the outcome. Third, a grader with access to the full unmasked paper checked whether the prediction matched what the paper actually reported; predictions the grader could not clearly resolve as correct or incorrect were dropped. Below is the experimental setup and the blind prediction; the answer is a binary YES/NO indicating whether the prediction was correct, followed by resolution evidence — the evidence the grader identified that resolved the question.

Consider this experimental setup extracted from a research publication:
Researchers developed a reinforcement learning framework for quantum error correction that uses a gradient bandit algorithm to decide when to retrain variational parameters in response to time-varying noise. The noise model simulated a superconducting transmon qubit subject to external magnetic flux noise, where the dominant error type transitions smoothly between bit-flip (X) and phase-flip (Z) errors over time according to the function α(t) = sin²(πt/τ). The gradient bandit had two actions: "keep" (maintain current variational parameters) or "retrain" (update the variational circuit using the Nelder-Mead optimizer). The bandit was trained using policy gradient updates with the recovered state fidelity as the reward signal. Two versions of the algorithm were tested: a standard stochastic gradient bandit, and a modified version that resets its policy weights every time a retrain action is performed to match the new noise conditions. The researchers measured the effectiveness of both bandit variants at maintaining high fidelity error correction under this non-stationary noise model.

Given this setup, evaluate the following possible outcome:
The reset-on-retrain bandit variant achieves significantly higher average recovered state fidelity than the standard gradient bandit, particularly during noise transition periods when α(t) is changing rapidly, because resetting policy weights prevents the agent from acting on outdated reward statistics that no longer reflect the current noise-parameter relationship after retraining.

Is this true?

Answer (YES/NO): YES